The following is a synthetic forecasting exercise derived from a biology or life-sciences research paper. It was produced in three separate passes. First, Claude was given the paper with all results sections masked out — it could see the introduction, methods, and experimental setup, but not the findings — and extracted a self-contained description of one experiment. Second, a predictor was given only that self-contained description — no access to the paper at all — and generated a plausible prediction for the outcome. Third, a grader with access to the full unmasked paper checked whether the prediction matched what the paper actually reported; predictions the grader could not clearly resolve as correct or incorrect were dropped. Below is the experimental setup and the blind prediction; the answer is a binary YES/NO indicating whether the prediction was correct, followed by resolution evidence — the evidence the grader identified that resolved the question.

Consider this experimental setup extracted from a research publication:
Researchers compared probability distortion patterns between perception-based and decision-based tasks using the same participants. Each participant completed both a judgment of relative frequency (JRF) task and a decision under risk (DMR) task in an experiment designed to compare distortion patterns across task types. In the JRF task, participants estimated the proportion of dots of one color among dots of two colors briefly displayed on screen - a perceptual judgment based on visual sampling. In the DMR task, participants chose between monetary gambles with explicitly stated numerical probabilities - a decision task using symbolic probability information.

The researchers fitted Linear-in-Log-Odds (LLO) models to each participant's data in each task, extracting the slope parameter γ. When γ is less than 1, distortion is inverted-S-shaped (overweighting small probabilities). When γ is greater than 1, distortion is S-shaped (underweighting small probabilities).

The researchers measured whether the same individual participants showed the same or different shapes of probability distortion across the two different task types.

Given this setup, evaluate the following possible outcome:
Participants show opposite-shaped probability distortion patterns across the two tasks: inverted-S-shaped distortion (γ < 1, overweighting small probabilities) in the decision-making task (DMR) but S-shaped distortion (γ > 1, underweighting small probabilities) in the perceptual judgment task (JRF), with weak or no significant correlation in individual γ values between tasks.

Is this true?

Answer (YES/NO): NO